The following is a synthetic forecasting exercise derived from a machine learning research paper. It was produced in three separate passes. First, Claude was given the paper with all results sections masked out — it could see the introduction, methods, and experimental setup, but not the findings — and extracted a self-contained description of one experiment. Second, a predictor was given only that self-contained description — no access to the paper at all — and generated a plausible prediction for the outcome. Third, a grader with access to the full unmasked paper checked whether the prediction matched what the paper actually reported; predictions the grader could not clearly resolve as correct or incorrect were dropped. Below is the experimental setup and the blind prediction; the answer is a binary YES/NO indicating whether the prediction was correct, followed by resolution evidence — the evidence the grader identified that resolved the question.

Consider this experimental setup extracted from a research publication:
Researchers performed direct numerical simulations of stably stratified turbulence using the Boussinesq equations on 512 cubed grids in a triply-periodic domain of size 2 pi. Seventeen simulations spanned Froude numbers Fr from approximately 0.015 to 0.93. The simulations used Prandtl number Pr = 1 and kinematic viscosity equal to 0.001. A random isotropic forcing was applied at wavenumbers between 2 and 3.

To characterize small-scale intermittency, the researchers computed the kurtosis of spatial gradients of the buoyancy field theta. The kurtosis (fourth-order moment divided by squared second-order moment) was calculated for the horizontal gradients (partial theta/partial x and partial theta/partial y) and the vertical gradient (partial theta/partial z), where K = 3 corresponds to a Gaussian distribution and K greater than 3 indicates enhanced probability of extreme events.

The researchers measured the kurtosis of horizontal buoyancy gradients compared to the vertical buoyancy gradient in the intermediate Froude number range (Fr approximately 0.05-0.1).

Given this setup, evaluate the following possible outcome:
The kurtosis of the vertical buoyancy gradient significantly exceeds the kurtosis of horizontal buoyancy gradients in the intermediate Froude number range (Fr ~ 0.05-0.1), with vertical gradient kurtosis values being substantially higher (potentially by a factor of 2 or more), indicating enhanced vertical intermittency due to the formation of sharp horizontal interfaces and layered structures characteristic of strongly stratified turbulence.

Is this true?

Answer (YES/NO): NO